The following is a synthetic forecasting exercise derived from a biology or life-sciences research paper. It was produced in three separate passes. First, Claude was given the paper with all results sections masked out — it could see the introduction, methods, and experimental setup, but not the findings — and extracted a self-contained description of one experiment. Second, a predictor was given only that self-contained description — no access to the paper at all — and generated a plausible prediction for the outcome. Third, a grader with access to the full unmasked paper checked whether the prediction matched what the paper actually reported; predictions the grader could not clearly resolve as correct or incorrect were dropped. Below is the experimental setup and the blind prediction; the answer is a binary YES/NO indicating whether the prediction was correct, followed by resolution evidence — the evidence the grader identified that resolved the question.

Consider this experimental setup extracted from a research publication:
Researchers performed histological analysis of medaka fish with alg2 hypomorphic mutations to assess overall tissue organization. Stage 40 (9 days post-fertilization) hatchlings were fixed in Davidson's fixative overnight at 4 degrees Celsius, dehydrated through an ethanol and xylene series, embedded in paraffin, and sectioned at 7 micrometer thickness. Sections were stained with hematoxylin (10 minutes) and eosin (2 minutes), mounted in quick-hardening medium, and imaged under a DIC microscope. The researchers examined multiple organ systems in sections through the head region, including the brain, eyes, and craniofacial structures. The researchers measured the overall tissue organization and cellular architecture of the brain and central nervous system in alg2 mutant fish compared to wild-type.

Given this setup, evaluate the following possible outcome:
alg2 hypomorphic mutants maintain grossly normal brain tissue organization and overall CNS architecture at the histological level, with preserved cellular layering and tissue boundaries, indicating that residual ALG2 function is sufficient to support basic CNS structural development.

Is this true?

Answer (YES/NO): NO